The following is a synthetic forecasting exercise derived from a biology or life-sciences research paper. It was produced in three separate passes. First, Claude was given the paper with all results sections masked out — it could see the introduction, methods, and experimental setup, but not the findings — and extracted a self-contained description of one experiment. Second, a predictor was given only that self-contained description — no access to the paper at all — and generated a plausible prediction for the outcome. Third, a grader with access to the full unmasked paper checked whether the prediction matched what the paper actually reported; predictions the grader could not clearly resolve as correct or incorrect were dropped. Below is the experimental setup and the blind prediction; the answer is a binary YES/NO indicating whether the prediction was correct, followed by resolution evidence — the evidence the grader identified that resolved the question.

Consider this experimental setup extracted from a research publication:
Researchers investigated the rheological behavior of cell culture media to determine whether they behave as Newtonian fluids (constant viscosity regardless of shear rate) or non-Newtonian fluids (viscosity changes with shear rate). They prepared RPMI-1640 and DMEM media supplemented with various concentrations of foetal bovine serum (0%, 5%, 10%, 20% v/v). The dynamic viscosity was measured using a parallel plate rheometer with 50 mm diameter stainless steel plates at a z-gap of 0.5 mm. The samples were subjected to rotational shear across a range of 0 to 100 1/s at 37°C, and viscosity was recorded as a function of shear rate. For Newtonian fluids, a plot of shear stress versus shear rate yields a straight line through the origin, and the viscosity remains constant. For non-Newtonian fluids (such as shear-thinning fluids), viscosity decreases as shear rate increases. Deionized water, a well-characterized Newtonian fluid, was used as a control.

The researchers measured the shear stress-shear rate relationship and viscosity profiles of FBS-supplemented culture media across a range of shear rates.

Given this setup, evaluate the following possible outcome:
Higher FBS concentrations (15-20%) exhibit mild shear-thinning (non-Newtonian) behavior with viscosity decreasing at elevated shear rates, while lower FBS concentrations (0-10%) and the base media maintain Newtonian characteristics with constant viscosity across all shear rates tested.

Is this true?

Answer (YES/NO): NO